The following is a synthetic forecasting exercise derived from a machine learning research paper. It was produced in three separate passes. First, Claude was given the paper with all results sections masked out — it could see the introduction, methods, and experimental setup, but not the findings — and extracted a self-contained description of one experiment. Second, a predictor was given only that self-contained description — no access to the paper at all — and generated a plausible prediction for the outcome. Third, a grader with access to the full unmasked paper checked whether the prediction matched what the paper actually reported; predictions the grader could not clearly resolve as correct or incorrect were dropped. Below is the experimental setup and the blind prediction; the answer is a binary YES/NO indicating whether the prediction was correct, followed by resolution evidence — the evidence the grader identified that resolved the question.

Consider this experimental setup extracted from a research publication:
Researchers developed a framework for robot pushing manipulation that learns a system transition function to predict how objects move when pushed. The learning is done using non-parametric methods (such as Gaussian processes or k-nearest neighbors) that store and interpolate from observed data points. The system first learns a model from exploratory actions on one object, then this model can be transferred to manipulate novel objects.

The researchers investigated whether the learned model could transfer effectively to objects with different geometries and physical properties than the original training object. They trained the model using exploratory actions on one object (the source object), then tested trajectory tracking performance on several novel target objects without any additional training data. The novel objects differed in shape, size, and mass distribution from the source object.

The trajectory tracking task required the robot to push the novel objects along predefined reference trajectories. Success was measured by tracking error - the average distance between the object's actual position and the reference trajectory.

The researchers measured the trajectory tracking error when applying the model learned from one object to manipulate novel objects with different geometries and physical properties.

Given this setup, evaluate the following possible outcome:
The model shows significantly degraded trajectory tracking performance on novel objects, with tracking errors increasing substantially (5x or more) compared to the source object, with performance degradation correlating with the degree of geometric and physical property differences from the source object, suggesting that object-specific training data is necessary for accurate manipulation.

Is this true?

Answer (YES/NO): NO